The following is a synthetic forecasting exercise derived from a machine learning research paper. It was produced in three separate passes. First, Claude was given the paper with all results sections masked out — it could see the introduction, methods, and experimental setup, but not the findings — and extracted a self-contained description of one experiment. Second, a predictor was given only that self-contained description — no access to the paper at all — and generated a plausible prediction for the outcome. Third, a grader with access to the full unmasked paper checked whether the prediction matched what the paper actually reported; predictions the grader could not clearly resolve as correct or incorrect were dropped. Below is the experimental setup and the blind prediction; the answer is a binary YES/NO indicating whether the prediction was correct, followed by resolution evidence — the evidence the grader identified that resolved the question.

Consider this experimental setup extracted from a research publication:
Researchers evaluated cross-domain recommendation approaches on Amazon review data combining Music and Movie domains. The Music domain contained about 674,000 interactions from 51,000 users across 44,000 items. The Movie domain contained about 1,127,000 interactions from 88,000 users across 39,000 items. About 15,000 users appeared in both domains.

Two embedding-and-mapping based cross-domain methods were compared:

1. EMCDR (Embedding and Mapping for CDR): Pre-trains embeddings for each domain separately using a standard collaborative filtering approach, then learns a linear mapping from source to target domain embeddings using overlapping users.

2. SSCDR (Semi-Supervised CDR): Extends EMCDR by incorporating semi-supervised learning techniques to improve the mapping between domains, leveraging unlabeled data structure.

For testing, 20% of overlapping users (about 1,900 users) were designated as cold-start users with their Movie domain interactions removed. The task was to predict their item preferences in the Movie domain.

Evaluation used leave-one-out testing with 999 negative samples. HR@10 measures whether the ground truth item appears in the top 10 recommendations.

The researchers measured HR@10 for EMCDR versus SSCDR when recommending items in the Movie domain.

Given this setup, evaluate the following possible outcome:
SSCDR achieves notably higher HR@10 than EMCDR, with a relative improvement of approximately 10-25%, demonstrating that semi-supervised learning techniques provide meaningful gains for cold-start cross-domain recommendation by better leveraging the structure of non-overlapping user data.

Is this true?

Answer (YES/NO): NO